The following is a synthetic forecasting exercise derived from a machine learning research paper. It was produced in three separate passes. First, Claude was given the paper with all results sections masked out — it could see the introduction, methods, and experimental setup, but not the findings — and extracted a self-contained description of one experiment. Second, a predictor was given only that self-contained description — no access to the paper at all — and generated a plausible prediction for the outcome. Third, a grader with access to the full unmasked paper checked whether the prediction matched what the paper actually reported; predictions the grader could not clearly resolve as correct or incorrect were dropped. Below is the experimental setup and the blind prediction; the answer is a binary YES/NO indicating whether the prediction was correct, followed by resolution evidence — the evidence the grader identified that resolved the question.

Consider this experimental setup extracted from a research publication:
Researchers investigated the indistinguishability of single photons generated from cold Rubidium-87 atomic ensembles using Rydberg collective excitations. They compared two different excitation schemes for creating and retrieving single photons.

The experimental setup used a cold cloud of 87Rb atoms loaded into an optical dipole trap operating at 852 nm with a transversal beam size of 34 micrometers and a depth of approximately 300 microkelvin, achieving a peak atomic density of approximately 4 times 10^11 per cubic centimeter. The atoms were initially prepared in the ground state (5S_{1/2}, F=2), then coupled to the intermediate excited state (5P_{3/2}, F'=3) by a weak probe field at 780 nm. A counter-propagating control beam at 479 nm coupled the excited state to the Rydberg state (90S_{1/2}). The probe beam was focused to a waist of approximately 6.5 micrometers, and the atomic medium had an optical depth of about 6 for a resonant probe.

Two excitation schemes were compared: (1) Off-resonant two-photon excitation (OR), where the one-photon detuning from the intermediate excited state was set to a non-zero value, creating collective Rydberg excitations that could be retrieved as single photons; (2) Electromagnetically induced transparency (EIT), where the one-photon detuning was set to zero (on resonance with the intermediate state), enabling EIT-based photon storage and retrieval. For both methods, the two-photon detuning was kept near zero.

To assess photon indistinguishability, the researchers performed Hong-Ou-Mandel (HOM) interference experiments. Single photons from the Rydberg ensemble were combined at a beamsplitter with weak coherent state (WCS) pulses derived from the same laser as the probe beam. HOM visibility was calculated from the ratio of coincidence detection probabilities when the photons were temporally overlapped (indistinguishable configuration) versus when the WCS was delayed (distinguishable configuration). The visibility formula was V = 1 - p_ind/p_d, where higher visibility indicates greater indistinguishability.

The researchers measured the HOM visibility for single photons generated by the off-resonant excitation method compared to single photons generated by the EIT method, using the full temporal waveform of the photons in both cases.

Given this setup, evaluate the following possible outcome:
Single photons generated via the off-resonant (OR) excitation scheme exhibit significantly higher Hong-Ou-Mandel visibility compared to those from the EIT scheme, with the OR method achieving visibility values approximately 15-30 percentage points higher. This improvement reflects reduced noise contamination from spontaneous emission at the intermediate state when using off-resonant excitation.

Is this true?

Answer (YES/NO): NO